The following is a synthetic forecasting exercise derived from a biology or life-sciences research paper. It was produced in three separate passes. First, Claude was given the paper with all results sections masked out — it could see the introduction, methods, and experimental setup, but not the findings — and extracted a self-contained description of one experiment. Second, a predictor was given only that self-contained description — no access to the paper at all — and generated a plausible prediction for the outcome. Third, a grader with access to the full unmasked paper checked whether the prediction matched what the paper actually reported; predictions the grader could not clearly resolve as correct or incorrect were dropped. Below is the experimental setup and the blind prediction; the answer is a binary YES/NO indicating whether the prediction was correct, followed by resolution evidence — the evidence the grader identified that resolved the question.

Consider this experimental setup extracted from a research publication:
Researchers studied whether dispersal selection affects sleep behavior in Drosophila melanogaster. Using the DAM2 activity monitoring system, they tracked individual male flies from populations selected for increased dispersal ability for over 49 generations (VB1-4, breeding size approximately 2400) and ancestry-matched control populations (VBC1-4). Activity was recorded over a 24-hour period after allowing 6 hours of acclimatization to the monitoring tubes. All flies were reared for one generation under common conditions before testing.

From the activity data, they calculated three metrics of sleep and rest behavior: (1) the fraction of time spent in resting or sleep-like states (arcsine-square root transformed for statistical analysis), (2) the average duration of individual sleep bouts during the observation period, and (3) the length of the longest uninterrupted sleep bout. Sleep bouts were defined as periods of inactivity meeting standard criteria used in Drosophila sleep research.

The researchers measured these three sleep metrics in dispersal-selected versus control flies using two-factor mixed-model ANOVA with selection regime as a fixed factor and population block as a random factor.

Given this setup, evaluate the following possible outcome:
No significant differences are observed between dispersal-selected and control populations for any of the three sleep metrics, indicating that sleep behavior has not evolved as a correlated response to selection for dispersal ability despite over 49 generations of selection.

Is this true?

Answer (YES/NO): YES